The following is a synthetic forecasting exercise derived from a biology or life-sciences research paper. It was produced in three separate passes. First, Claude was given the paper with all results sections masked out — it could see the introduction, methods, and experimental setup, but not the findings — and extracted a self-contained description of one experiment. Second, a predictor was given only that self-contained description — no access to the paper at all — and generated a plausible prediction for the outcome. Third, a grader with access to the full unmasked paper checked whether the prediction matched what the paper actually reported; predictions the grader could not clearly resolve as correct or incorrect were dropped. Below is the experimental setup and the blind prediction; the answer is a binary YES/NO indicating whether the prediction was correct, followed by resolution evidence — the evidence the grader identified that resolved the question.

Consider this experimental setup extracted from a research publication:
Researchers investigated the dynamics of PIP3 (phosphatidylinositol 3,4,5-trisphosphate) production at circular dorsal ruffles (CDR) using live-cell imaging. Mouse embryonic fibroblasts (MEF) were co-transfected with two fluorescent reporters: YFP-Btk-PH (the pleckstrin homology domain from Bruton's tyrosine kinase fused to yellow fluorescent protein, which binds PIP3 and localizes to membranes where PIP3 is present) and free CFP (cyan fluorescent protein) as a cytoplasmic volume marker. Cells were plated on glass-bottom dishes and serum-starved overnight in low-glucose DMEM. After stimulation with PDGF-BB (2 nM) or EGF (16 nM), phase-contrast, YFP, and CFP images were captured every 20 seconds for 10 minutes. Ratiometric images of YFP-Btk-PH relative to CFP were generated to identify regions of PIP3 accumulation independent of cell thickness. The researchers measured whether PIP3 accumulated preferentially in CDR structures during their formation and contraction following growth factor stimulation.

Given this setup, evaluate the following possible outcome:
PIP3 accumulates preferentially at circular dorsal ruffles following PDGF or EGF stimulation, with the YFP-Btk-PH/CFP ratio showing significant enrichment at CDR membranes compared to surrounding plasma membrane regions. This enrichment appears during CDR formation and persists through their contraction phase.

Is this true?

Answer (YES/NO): YES